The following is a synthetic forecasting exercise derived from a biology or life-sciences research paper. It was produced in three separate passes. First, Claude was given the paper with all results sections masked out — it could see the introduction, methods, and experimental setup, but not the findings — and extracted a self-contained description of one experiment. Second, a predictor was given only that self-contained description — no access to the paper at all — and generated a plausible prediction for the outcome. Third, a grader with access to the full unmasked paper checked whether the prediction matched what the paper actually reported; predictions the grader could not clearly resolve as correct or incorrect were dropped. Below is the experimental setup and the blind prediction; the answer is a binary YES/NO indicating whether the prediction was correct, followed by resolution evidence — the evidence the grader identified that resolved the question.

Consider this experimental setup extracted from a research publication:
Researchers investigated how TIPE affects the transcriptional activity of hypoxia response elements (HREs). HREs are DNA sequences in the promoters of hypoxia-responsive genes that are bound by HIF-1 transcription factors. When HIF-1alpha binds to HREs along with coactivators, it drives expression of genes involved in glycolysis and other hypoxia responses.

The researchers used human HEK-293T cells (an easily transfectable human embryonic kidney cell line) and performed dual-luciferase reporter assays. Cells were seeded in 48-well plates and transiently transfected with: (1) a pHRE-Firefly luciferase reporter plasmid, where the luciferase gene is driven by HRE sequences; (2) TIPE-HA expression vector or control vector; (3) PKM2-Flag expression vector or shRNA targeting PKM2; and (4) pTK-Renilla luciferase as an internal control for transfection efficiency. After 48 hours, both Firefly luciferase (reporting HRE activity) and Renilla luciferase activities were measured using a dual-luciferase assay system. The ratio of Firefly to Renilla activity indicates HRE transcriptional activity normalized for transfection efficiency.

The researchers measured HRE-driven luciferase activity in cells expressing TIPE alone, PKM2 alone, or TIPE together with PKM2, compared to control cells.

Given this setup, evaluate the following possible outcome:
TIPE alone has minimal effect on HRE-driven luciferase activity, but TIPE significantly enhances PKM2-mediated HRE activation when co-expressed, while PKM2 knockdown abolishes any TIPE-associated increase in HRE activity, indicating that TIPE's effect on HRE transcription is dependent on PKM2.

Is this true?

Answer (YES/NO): NO